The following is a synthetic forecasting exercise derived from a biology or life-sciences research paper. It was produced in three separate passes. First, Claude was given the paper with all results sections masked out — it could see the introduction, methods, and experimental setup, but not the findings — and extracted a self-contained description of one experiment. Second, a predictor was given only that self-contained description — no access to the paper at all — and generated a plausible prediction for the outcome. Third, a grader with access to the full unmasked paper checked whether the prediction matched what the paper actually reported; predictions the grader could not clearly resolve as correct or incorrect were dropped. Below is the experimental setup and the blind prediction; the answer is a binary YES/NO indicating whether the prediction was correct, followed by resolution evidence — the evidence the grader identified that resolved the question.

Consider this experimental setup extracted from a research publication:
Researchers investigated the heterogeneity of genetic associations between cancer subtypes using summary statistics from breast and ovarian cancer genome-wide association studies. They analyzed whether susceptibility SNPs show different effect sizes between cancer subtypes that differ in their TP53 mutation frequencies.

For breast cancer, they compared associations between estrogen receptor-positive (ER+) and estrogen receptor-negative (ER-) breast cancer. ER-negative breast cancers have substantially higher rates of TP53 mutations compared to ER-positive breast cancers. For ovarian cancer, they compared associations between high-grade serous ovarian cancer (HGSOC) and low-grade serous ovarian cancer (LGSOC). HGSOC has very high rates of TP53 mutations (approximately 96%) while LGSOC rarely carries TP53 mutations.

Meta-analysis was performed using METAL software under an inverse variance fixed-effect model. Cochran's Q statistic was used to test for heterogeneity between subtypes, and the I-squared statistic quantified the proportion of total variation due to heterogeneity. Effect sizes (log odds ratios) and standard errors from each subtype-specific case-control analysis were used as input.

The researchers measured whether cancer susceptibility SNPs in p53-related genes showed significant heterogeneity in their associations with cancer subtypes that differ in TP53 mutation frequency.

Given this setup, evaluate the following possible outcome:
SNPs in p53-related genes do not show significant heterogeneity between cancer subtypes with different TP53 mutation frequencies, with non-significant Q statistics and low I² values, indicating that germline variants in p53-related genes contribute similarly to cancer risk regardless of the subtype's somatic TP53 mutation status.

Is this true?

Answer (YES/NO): NO